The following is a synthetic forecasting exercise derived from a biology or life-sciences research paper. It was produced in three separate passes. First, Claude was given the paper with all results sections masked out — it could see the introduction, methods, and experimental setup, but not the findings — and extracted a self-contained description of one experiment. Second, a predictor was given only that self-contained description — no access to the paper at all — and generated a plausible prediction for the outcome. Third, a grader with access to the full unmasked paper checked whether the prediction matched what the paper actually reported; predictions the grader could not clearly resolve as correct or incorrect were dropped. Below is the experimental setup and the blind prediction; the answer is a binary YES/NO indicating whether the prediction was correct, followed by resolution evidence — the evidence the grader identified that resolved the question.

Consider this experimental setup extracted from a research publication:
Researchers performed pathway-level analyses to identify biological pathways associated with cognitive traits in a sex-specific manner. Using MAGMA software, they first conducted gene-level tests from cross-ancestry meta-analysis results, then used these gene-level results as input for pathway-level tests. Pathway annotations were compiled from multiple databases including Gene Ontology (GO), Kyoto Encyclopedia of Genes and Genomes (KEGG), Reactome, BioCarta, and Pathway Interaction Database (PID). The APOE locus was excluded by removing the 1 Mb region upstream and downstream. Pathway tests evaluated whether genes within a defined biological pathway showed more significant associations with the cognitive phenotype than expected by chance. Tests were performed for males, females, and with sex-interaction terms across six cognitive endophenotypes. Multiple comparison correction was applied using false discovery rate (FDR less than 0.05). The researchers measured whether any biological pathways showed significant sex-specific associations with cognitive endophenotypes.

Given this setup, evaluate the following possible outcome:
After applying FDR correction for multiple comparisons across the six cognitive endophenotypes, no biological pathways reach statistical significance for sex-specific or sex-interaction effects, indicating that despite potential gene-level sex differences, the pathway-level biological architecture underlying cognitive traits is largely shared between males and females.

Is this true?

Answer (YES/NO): NO